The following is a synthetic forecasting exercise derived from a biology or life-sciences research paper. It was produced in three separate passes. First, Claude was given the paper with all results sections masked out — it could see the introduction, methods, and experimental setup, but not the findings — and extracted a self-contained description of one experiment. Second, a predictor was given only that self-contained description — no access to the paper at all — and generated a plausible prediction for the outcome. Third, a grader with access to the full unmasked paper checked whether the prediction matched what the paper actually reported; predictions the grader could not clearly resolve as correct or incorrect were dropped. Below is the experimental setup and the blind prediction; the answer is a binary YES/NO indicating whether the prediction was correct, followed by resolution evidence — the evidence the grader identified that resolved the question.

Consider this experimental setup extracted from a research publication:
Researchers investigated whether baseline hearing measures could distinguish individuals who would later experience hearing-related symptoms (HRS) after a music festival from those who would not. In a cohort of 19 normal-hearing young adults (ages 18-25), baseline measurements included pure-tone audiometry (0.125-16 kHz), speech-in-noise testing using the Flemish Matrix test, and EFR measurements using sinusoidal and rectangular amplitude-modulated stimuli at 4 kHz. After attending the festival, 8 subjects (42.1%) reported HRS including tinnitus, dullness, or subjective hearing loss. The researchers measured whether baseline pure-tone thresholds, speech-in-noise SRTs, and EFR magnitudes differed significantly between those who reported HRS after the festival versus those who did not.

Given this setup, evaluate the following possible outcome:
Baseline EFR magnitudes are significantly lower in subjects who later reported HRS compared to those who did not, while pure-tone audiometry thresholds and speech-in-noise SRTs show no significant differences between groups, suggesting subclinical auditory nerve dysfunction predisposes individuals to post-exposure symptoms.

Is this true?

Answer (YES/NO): NO